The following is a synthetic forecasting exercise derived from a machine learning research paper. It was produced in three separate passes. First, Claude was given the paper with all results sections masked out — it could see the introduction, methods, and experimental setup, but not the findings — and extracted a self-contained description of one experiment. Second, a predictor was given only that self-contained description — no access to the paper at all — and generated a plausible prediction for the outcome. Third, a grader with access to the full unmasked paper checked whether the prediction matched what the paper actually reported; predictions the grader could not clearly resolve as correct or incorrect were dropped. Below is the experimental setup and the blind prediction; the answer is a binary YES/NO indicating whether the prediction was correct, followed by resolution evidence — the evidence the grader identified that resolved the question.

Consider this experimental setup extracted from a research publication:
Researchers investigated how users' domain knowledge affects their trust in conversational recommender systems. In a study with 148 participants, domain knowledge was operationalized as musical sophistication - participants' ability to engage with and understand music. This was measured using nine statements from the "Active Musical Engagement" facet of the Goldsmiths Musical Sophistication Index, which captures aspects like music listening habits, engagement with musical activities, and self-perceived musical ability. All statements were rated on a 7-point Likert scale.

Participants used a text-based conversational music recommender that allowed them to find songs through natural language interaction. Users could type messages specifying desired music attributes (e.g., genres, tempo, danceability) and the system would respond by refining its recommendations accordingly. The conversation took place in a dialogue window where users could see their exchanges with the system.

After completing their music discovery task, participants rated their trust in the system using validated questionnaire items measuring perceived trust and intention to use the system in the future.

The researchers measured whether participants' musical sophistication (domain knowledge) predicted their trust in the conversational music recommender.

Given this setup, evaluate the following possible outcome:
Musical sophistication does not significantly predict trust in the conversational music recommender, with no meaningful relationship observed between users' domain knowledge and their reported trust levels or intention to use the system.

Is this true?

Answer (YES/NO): NO